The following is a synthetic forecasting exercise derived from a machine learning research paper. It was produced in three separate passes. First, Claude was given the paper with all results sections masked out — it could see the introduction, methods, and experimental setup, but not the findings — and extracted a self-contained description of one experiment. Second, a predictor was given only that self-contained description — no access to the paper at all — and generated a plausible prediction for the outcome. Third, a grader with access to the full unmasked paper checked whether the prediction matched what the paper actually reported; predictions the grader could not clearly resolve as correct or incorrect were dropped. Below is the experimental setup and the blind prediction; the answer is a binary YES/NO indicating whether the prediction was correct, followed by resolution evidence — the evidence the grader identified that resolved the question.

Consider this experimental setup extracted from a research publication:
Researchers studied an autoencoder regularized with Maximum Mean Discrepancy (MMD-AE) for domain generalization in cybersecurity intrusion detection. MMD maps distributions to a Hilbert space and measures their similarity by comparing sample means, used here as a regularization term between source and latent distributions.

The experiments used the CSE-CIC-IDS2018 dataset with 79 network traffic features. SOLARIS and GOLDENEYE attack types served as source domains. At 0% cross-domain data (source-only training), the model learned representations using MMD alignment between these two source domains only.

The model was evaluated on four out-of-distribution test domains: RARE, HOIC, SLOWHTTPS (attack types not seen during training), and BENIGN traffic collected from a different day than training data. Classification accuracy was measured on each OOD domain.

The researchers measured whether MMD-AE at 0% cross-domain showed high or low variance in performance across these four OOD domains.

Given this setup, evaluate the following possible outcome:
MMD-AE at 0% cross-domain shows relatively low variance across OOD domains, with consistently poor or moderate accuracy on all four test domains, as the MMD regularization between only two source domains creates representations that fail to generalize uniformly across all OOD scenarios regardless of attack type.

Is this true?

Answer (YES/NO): NO